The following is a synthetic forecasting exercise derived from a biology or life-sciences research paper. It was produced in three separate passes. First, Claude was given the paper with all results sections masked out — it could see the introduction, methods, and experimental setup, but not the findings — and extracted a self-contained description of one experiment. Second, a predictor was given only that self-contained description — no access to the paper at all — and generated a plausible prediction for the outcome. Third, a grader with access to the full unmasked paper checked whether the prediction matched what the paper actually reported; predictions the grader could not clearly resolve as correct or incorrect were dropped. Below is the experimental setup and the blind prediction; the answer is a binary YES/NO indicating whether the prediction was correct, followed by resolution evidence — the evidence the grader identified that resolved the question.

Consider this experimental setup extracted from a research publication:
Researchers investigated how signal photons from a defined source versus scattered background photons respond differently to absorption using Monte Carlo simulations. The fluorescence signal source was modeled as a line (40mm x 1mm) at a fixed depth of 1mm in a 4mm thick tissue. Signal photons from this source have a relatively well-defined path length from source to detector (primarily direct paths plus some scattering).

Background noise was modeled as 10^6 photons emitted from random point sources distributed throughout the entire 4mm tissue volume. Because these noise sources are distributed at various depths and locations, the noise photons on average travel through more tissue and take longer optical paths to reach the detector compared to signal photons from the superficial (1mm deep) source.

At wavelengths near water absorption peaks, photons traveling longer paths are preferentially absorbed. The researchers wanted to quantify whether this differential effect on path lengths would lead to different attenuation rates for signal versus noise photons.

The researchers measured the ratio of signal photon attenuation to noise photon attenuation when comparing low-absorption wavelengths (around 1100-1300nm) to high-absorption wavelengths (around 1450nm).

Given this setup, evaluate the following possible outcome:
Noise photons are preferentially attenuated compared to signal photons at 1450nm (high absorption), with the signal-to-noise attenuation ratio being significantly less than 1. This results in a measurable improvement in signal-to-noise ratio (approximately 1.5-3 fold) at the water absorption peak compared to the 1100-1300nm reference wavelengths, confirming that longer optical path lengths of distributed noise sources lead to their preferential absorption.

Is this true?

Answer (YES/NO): NO